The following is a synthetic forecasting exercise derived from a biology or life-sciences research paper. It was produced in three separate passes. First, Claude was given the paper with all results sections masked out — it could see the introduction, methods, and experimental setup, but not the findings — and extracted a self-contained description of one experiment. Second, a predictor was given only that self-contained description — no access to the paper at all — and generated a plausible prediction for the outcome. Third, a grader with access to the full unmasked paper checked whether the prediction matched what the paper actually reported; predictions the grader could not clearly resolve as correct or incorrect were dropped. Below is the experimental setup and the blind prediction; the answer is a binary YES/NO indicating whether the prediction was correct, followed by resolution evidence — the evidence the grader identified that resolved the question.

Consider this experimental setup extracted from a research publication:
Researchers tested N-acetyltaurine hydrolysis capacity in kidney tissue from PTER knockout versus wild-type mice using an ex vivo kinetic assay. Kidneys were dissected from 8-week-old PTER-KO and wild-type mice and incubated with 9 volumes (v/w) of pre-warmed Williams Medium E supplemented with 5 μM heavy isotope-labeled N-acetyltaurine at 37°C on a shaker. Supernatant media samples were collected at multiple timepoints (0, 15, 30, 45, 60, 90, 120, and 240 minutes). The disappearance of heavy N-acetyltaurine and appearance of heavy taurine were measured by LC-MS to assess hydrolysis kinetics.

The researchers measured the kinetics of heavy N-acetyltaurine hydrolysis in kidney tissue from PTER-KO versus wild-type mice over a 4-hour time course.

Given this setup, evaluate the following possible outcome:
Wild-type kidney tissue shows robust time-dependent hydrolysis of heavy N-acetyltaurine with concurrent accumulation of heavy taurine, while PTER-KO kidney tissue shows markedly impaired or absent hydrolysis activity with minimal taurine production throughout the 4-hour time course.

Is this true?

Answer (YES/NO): YES